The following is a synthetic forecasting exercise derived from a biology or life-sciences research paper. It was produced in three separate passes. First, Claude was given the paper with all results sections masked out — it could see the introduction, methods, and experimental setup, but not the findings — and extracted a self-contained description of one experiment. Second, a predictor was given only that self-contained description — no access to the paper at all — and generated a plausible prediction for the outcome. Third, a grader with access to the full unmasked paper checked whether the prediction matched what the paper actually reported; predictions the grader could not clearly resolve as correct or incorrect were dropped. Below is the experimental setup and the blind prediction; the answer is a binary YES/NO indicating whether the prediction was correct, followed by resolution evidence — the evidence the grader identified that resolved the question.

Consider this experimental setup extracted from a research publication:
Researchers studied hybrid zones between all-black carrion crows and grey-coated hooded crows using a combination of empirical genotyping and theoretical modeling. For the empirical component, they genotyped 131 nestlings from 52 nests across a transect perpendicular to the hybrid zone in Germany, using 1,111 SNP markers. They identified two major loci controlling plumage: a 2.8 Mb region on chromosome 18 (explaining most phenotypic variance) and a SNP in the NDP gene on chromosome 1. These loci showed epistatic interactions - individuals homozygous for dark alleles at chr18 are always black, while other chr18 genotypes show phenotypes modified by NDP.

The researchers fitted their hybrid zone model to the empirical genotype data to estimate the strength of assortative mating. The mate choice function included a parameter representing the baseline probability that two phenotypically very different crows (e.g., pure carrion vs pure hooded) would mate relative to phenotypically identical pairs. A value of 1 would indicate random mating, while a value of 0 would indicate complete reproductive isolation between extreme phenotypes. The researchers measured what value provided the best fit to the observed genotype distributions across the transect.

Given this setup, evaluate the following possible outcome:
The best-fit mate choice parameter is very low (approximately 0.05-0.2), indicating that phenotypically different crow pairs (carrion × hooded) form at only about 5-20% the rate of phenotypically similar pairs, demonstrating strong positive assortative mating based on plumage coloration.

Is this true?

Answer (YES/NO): NO